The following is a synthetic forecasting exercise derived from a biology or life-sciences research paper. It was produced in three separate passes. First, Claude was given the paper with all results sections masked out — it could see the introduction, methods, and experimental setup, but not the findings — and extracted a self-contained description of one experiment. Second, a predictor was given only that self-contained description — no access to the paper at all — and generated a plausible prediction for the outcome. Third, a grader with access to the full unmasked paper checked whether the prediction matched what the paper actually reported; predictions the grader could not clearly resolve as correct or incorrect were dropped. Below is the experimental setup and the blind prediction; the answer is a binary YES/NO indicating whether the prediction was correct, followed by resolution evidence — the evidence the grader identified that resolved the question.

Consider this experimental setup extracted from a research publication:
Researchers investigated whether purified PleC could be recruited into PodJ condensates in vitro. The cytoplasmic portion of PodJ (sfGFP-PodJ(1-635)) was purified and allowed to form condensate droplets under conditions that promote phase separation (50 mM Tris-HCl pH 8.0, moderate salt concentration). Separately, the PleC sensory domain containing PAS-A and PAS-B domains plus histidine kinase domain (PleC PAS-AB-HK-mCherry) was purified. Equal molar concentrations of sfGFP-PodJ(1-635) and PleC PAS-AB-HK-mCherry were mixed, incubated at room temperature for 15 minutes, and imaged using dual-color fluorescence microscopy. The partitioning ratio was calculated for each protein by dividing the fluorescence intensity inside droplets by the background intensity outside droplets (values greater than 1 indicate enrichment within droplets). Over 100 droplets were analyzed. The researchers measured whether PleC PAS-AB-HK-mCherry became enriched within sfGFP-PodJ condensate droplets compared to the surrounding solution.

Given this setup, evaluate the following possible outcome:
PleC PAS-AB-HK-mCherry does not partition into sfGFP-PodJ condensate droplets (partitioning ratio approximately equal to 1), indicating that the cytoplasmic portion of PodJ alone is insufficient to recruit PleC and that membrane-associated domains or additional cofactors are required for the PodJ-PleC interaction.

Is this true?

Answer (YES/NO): NO